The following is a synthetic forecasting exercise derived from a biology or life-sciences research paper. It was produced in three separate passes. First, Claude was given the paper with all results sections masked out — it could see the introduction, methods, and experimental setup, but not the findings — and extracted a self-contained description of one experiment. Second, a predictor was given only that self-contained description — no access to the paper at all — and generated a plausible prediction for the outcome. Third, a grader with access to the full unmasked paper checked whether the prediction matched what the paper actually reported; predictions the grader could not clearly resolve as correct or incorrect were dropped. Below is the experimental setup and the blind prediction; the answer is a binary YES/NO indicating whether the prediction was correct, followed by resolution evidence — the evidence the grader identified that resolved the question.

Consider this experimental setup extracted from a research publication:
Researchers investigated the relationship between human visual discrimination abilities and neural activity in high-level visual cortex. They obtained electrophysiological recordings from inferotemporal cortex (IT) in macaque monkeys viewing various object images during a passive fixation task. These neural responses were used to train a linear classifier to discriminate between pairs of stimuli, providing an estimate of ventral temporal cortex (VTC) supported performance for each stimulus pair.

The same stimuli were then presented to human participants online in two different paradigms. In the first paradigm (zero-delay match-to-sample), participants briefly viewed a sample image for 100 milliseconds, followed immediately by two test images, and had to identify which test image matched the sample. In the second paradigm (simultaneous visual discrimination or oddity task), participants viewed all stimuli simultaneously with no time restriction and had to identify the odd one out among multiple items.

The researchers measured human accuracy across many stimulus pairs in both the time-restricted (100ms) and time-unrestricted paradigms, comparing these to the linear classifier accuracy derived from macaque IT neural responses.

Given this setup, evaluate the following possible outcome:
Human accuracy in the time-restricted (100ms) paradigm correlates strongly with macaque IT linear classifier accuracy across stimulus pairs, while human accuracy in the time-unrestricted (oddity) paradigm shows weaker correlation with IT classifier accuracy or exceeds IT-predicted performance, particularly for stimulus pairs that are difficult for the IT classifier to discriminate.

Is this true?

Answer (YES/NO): YES